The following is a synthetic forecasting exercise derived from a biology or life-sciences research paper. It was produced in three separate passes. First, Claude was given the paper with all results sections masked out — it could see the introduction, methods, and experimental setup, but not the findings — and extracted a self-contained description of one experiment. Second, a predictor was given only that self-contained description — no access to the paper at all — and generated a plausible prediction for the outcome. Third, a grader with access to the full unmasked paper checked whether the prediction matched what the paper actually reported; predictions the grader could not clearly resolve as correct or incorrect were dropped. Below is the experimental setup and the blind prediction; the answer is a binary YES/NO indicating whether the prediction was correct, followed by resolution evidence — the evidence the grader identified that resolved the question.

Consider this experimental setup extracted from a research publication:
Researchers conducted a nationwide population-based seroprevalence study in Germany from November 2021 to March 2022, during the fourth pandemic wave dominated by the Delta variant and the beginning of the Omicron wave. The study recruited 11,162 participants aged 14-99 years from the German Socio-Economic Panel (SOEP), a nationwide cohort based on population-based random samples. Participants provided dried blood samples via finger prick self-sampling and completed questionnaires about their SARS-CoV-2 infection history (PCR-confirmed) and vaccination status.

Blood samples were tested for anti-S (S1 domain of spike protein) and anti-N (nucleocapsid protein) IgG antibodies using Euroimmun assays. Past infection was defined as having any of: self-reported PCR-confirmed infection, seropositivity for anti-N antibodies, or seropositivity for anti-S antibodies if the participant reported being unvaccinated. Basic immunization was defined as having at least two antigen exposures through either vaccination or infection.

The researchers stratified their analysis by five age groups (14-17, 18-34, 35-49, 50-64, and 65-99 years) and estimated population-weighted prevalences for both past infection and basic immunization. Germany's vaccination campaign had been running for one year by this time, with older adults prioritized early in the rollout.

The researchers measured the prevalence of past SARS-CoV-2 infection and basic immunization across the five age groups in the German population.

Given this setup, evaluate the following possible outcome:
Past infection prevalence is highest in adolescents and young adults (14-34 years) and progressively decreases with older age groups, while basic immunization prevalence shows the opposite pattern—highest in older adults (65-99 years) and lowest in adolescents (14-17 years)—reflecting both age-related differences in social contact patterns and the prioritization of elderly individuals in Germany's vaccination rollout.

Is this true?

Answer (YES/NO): NO